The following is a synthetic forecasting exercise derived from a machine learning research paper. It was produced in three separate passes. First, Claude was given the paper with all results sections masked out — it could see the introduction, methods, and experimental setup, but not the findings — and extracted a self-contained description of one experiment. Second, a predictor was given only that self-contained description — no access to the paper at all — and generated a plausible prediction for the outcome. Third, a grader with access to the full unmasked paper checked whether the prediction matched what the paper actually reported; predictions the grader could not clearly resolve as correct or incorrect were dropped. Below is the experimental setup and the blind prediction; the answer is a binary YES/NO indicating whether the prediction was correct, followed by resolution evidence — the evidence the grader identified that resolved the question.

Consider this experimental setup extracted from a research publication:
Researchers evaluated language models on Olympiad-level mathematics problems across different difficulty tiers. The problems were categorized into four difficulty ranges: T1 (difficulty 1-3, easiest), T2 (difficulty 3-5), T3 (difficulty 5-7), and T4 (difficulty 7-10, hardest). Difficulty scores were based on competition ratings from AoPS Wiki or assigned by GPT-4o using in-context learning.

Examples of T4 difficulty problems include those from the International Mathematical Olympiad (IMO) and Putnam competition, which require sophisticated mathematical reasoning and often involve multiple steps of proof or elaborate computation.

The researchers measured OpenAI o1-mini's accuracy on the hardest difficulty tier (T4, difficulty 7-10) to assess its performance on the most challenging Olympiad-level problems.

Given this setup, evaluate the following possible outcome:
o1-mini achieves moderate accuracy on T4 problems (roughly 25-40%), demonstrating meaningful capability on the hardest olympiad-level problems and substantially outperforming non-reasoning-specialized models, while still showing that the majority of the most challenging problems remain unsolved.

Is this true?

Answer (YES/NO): NO